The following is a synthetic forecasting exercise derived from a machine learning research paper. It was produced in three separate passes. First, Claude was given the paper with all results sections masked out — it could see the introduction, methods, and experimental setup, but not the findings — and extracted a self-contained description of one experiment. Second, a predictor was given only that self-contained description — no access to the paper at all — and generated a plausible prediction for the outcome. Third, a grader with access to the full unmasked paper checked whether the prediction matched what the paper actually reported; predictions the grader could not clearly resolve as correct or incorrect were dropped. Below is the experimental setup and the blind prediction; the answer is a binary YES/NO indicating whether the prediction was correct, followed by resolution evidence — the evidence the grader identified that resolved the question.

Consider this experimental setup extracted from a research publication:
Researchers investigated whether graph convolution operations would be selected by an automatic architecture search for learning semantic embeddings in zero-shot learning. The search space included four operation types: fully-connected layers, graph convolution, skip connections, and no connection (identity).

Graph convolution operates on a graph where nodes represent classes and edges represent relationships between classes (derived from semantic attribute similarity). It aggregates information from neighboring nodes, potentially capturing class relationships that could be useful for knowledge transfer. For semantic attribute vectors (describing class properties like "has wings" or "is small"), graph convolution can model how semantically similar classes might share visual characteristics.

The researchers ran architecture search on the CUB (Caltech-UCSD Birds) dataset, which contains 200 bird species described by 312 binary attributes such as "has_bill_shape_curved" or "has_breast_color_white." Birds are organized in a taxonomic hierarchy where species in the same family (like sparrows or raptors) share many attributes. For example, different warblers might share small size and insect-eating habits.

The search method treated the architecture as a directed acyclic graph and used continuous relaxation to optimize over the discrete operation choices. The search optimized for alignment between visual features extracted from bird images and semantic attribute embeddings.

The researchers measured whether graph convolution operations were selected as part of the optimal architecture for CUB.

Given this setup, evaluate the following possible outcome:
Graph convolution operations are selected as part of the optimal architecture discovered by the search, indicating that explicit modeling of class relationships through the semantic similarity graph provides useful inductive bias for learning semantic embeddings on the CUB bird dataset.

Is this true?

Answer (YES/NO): YES